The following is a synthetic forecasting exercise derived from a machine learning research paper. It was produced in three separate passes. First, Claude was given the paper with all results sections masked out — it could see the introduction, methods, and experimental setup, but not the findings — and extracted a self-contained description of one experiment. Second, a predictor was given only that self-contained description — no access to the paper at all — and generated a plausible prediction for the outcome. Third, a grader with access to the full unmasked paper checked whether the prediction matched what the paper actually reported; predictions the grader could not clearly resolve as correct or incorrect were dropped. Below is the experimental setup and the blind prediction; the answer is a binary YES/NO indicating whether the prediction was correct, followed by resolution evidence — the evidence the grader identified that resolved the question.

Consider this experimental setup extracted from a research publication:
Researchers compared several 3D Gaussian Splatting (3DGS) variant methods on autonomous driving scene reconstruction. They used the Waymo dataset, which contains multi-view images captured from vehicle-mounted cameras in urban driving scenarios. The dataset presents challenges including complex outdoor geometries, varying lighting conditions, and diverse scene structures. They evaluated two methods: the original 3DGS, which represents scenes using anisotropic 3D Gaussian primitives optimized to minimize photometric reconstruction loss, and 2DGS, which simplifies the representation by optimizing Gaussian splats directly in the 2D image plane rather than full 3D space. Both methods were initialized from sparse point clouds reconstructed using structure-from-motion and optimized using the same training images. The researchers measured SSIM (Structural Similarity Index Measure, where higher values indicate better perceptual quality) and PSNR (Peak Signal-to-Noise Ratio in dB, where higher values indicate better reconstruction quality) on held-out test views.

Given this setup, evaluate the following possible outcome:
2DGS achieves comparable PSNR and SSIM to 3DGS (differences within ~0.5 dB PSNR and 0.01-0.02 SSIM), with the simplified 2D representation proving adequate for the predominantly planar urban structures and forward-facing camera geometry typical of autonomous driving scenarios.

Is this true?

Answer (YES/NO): NO